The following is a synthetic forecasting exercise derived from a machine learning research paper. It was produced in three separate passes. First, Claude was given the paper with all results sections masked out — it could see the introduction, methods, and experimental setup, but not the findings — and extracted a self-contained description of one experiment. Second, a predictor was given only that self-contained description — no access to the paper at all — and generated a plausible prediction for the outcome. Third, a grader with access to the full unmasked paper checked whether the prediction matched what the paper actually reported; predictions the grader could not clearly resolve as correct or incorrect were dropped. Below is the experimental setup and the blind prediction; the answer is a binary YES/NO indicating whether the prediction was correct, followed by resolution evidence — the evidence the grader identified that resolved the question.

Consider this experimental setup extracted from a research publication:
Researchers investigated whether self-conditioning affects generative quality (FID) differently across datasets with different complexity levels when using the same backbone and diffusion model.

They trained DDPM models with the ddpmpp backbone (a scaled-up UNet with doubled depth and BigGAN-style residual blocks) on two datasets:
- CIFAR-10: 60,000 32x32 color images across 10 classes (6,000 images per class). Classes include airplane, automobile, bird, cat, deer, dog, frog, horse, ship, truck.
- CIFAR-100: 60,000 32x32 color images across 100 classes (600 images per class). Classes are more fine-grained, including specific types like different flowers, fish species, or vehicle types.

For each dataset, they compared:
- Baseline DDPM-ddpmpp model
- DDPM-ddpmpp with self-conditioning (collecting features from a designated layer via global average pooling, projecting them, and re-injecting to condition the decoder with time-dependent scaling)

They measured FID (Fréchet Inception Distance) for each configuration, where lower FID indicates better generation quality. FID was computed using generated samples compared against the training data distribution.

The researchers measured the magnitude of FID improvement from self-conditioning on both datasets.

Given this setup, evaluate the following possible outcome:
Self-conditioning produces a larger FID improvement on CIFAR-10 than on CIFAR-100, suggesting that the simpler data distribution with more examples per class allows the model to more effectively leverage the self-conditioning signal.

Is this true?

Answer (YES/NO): NO